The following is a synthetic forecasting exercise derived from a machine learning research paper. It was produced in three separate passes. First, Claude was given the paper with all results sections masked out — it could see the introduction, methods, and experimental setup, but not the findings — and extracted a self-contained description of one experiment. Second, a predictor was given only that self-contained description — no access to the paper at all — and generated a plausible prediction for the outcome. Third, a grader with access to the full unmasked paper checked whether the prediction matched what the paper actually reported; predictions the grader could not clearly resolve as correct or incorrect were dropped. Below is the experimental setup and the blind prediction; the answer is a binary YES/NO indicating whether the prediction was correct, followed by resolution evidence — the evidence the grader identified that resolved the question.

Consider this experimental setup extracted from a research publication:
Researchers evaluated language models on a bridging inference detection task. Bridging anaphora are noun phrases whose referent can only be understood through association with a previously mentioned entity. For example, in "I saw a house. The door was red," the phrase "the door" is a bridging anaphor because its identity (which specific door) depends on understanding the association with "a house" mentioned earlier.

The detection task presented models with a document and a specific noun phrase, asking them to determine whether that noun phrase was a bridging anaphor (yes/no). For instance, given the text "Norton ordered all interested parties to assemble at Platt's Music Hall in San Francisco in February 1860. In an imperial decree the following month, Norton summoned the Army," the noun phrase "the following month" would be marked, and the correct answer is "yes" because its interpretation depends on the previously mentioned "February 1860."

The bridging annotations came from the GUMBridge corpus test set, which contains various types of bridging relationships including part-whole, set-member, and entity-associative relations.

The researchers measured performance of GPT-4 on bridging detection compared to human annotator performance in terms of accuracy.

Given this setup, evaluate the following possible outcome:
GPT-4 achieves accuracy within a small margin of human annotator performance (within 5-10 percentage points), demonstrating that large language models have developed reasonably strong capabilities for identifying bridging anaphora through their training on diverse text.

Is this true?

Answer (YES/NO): NO